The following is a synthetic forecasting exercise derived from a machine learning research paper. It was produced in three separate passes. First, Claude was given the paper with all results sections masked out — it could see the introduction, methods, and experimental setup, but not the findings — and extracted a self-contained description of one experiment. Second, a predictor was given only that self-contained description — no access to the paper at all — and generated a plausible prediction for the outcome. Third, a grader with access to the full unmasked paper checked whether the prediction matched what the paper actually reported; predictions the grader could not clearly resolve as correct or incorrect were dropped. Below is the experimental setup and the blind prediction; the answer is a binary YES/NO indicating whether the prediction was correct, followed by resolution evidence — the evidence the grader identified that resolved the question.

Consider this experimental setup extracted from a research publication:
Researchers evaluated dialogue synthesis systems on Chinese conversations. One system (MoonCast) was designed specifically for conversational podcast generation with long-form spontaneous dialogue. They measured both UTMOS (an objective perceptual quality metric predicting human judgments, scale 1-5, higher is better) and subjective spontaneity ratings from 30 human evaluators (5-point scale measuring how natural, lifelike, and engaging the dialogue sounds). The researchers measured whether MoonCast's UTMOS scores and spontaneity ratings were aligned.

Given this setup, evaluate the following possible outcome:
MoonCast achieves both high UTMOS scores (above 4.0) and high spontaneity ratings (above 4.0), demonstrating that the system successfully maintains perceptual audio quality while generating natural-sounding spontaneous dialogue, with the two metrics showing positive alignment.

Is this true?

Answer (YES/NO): NO